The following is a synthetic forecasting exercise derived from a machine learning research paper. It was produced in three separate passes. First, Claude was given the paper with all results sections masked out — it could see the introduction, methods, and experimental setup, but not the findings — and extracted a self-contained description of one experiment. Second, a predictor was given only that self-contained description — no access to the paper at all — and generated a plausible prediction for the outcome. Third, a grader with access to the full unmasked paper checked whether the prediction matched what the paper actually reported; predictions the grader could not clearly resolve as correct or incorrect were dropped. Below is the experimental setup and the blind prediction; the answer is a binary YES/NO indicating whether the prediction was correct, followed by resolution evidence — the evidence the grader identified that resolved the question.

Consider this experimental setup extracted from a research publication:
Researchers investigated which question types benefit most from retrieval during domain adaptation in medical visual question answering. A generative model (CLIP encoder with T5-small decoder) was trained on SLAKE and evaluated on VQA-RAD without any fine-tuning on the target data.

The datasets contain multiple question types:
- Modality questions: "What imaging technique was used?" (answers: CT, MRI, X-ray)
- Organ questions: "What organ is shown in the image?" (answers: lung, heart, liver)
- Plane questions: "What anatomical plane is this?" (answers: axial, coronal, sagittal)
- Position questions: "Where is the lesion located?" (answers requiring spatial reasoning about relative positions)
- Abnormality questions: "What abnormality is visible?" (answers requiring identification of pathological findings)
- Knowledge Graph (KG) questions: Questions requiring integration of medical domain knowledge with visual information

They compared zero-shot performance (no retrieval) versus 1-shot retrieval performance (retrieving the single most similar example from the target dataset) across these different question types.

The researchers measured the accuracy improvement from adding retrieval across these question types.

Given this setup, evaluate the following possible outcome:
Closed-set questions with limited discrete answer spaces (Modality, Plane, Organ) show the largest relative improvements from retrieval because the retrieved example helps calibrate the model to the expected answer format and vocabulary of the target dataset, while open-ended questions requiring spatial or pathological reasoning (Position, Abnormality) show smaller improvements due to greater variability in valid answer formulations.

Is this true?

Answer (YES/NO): NO